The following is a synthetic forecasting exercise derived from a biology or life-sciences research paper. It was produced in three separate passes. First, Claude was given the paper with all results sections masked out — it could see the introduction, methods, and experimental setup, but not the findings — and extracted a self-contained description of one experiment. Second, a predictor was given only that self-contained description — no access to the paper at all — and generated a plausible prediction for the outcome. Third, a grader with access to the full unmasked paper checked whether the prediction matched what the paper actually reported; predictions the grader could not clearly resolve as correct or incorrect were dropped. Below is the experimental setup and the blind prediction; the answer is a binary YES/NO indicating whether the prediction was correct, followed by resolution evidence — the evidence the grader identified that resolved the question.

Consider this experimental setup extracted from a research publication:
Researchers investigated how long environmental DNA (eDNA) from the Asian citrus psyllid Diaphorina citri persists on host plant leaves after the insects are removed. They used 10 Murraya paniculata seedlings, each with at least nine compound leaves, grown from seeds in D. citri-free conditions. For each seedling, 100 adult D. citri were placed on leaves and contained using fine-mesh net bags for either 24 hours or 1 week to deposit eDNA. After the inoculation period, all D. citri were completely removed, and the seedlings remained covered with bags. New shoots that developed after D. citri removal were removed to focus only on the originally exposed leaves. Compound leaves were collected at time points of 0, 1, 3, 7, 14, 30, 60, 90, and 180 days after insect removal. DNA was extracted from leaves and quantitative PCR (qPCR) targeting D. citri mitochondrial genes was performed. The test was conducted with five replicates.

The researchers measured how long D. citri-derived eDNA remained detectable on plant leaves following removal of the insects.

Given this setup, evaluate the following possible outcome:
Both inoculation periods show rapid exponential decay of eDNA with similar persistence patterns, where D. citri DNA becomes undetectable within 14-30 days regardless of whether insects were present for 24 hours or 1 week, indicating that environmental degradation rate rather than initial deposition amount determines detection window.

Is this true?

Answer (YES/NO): NO